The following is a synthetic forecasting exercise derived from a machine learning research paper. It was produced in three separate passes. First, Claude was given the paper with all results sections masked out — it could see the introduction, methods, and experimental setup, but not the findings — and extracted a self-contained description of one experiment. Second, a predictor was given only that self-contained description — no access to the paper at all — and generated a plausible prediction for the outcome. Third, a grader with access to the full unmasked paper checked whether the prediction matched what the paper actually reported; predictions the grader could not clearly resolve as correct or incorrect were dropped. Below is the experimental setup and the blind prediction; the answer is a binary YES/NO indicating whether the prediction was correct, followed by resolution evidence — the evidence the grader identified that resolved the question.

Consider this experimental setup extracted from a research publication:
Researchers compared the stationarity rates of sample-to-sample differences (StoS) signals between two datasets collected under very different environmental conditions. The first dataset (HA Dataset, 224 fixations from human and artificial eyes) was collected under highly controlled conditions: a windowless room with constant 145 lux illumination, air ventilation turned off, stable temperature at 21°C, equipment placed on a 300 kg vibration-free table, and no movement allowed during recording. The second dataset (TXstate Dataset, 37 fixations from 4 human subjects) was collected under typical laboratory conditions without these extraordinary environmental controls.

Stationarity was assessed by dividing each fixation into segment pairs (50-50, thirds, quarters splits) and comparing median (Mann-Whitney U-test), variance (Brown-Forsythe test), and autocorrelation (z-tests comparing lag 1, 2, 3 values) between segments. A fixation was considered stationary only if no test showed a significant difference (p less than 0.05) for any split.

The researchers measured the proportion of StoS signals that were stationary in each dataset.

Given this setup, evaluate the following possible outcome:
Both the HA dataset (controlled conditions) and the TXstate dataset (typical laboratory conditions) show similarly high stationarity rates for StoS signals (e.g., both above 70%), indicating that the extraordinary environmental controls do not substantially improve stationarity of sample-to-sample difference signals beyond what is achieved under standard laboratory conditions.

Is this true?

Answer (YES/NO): NO